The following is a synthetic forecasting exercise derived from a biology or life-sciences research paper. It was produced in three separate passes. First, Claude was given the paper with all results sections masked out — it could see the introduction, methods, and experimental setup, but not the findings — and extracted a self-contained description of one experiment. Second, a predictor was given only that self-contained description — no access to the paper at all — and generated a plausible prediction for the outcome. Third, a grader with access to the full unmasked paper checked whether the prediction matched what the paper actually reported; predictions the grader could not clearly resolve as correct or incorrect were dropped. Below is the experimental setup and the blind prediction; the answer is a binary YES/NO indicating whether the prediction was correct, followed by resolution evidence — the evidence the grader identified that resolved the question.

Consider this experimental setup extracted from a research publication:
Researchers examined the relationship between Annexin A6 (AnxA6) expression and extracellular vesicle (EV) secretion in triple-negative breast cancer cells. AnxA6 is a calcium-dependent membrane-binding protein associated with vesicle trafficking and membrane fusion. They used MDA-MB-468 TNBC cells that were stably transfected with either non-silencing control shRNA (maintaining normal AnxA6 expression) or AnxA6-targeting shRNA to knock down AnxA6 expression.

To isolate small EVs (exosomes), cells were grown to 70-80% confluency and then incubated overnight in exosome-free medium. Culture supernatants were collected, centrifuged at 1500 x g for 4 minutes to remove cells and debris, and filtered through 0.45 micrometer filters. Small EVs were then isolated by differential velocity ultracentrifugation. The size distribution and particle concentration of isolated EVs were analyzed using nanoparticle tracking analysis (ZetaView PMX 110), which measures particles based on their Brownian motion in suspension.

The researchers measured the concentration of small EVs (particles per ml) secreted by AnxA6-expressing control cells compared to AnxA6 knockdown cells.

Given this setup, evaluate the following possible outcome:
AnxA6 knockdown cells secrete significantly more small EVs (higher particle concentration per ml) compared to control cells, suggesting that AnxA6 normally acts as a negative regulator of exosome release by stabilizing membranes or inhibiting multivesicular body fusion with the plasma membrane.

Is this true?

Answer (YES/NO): NO